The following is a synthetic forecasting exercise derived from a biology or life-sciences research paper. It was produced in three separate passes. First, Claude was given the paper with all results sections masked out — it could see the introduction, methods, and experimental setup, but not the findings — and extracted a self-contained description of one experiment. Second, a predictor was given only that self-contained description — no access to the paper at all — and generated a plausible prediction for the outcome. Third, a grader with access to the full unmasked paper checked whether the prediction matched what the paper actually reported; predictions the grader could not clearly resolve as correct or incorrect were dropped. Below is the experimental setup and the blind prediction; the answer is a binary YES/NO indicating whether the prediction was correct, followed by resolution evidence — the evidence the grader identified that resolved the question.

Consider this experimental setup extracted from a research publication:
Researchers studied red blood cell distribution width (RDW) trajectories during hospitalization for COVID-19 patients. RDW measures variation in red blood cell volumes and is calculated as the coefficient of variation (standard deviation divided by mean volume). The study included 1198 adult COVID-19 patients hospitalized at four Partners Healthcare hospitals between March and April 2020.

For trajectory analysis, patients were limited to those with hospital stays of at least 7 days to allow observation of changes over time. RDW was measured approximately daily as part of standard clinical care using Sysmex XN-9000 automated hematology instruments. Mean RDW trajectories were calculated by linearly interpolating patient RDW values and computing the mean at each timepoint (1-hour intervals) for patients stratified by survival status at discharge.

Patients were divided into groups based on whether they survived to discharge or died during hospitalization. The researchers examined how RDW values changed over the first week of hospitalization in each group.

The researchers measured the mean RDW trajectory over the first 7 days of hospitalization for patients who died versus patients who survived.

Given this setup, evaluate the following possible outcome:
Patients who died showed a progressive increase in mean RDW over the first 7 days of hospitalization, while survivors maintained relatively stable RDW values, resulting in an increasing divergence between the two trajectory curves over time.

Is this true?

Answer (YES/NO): YES